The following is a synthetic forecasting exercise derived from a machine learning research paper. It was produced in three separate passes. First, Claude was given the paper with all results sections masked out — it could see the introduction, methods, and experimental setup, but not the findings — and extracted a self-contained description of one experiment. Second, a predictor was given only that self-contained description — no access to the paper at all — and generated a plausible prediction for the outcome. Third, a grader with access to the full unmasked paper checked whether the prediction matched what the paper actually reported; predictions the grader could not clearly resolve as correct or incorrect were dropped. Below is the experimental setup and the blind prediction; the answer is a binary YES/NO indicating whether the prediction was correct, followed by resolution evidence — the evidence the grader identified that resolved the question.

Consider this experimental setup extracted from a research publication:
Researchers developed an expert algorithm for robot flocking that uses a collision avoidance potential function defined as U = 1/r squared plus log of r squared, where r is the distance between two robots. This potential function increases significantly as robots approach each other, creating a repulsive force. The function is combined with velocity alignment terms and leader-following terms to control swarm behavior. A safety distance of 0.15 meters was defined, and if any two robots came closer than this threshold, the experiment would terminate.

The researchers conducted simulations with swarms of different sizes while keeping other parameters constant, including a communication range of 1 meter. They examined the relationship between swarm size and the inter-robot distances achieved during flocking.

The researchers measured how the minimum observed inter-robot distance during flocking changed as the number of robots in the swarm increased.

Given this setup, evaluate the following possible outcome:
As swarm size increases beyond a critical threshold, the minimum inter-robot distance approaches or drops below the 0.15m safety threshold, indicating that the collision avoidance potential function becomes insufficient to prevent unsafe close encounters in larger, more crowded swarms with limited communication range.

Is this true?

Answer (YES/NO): NO